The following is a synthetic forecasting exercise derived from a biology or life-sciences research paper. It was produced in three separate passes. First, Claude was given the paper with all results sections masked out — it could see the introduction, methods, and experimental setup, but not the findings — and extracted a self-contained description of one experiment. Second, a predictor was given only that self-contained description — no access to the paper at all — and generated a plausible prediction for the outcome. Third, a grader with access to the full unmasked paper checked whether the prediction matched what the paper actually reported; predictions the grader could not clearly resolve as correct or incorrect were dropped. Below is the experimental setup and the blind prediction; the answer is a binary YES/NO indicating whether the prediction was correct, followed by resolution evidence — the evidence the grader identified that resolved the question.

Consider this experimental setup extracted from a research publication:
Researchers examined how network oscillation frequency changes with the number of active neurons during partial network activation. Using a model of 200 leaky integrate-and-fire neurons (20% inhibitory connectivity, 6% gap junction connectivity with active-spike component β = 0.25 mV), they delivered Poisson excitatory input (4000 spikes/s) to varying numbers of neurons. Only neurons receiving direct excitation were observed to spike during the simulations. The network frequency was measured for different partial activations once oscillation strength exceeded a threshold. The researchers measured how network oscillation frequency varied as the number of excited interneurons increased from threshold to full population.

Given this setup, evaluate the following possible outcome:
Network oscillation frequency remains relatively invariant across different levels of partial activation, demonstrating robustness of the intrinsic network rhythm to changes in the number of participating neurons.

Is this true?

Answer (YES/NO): NO